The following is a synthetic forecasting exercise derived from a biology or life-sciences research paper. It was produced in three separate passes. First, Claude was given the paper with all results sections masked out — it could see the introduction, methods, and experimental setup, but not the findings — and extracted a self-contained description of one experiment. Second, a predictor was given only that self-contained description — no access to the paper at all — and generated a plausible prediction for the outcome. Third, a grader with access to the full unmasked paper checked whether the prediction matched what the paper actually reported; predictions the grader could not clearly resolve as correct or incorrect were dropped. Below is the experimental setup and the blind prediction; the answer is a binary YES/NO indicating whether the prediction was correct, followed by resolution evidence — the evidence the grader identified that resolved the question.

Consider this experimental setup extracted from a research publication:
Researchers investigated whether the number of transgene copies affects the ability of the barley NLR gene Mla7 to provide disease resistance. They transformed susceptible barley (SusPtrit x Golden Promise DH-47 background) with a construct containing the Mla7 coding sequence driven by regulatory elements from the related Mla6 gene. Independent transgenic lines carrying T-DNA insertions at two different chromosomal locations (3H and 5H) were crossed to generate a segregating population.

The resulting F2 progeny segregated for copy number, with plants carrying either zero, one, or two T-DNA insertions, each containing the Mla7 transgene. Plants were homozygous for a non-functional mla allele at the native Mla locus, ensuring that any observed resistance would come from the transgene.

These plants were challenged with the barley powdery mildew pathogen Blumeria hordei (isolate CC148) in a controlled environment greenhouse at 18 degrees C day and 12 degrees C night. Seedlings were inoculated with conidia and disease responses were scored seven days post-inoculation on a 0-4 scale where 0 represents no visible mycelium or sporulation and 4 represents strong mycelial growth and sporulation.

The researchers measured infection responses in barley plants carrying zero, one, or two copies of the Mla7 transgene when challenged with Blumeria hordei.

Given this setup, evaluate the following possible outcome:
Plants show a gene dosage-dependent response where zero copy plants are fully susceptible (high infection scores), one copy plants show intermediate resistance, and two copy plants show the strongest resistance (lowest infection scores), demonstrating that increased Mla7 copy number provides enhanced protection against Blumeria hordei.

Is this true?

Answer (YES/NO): NO